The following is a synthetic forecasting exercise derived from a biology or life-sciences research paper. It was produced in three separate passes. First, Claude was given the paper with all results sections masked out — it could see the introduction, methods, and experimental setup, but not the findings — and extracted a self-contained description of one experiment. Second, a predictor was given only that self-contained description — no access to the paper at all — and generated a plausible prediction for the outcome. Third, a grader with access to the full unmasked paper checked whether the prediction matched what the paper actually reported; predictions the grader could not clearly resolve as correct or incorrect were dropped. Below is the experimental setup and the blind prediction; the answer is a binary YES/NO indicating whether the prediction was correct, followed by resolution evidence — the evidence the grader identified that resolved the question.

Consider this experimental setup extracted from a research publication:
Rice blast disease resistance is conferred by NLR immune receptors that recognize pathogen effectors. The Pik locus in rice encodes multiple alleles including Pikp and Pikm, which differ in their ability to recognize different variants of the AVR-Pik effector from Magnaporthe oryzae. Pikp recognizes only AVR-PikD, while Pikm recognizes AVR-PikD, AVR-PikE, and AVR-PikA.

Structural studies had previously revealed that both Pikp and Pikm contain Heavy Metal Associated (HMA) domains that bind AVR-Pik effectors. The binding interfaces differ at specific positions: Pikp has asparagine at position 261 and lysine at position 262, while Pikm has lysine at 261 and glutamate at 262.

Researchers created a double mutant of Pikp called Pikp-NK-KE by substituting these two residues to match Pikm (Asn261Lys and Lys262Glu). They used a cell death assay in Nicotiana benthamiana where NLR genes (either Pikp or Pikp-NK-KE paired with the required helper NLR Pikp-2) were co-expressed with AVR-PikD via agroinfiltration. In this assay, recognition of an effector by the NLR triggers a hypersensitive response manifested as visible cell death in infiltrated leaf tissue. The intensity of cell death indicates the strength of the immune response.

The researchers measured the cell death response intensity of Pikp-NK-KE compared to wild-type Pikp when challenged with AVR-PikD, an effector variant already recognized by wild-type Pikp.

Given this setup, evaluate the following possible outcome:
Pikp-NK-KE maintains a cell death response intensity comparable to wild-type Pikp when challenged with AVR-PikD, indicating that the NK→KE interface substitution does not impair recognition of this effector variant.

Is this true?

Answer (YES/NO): NO